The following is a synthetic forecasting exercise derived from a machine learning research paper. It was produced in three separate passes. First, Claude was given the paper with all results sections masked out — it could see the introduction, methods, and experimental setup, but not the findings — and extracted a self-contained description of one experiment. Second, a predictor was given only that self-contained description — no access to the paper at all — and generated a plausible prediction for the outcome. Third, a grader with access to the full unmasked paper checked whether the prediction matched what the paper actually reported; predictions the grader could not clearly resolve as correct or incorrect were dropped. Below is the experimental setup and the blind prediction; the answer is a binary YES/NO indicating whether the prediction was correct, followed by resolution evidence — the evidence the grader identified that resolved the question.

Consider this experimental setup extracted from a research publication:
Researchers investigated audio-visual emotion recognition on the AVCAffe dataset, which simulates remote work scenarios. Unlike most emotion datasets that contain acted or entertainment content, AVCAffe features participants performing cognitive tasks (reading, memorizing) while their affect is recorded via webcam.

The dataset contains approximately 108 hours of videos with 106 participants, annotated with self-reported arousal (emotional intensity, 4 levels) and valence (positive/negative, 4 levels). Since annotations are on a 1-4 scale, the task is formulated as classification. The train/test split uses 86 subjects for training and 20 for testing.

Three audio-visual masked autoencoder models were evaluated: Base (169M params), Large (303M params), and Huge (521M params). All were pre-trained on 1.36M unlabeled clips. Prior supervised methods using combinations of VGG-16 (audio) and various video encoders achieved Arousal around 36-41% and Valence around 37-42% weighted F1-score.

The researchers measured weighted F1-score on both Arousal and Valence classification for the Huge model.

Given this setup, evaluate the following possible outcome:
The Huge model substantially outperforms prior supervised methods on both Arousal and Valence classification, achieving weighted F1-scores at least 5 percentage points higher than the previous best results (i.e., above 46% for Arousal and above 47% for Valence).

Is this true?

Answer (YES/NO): YES